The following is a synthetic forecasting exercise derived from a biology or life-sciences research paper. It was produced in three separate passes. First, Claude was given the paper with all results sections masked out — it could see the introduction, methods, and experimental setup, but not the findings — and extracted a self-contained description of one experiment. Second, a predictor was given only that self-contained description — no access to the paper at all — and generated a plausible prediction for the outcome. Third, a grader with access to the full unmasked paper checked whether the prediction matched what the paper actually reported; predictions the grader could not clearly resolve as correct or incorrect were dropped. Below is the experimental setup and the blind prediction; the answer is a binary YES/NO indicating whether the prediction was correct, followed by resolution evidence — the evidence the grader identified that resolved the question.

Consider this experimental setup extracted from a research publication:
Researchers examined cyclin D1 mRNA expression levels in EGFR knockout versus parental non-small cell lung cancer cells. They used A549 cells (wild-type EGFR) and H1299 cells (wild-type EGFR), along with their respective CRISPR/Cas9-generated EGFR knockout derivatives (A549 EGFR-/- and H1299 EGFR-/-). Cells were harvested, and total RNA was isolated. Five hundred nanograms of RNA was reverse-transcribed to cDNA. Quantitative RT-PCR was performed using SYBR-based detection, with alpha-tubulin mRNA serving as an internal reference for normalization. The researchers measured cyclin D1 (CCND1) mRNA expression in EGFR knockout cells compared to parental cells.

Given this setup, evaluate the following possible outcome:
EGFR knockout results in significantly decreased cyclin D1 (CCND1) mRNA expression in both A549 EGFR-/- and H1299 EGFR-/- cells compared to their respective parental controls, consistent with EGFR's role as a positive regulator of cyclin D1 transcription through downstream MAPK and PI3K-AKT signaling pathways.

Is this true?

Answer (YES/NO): YES